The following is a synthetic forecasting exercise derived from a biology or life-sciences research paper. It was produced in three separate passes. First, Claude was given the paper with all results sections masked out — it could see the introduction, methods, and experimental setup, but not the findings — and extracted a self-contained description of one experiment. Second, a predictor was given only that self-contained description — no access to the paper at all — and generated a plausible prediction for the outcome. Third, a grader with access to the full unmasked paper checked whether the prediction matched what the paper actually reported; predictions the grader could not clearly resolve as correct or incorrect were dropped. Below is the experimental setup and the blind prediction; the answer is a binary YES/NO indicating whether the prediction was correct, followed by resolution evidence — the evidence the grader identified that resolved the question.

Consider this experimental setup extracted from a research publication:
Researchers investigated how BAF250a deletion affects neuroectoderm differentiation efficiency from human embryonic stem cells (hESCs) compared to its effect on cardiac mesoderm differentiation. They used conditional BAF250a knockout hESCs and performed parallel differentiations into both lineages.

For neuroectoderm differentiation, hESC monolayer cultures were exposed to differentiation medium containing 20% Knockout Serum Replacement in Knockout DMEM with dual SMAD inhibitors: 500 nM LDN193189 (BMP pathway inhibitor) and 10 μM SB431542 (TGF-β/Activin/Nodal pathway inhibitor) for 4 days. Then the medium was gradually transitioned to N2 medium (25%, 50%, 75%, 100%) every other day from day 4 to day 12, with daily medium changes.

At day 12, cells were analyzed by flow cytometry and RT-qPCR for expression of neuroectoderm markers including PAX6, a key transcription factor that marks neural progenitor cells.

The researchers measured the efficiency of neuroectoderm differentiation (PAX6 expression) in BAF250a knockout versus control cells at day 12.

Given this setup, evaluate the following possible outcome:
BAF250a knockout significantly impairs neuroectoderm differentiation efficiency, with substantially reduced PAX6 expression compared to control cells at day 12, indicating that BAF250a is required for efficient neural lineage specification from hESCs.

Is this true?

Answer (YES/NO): NO